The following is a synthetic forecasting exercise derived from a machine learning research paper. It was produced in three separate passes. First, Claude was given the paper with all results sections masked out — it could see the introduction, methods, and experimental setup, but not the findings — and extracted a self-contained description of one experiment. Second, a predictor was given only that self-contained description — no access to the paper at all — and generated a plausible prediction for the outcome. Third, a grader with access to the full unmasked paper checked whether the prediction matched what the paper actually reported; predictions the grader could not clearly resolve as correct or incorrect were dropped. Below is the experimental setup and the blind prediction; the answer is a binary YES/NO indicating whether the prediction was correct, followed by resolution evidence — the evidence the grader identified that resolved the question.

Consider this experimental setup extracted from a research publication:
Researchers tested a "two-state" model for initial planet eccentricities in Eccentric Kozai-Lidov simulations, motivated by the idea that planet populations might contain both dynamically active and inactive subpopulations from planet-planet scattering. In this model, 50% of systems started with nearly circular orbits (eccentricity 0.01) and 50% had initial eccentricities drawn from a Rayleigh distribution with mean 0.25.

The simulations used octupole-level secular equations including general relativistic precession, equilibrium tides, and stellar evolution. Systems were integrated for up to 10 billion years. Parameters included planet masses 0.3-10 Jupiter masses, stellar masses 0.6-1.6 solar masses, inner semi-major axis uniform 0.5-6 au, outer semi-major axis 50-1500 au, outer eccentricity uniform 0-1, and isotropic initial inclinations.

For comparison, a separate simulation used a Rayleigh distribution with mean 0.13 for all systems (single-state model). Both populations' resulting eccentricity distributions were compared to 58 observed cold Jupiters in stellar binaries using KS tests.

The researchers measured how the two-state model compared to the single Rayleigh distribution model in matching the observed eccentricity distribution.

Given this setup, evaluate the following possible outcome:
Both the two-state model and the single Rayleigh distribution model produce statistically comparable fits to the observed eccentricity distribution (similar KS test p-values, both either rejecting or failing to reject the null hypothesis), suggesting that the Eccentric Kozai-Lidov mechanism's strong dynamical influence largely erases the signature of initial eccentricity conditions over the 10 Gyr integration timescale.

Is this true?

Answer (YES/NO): NO